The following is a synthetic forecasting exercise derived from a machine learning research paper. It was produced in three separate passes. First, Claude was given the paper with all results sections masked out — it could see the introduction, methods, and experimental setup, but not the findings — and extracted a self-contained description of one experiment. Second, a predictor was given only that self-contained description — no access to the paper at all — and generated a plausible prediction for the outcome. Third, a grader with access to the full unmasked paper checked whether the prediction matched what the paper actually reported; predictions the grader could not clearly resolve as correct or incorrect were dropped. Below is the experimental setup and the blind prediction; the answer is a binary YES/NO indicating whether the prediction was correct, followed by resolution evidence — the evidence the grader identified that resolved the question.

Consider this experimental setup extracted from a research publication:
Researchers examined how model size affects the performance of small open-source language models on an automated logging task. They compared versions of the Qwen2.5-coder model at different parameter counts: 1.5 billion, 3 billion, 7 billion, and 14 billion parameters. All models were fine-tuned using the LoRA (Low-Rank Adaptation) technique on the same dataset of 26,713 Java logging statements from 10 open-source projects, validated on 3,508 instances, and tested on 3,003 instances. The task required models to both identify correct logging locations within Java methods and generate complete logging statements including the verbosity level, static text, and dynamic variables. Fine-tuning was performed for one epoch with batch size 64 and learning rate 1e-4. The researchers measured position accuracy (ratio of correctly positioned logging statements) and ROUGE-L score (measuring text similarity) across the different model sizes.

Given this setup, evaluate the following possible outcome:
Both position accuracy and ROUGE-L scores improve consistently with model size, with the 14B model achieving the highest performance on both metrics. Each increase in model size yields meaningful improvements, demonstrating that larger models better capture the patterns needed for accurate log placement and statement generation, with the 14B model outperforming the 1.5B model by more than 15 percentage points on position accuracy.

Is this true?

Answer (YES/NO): NO